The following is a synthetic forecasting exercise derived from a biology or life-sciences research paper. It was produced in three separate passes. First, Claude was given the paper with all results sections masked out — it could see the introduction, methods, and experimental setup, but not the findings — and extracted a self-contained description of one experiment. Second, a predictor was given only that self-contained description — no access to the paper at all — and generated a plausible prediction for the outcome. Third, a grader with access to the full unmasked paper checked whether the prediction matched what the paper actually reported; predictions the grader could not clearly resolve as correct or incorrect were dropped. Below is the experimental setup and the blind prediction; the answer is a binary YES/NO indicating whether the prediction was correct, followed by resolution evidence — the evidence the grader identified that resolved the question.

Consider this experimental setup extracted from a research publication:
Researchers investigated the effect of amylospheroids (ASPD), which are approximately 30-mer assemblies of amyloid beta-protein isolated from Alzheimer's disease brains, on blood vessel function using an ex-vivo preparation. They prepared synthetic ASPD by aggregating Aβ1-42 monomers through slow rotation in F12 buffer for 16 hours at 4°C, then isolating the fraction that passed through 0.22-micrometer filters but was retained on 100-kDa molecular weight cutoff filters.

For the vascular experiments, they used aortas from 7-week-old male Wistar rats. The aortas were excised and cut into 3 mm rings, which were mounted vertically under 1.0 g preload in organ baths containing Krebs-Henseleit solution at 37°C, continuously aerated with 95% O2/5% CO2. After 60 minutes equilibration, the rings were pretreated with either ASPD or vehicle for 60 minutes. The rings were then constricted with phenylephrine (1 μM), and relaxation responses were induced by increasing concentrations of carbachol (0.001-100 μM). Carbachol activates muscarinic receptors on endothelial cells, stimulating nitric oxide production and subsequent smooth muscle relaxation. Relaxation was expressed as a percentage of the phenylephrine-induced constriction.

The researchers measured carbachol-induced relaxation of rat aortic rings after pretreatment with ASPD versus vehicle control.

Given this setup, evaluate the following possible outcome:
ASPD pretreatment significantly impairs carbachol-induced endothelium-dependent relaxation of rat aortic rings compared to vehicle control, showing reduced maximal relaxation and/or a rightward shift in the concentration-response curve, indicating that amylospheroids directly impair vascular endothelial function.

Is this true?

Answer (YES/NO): YES